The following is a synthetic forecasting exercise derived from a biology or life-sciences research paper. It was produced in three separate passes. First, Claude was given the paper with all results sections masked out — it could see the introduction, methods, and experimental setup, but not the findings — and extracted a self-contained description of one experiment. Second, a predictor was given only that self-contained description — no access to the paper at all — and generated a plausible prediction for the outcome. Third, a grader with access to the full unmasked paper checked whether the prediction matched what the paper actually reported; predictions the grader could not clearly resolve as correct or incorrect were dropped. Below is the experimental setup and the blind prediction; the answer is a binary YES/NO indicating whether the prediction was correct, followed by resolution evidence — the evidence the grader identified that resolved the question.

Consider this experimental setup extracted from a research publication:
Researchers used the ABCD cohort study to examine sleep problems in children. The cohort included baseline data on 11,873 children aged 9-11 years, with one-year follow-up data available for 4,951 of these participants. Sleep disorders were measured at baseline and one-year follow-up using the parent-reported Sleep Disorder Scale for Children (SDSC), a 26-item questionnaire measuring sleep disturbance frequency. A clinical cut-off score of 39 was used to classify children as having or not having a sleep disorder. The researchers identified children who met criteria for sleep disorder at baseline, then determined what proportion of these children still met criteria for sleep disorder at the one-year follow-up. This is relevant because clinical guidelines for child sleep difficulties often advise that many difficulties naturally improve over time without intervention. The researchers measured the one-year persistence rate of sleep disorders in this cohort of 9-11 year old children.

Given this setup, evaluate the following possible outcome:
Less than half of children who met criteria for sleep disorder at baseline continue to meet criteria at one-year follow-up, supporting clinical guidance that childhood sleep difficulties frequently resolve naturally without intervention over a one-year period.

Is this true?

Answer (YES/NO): NO